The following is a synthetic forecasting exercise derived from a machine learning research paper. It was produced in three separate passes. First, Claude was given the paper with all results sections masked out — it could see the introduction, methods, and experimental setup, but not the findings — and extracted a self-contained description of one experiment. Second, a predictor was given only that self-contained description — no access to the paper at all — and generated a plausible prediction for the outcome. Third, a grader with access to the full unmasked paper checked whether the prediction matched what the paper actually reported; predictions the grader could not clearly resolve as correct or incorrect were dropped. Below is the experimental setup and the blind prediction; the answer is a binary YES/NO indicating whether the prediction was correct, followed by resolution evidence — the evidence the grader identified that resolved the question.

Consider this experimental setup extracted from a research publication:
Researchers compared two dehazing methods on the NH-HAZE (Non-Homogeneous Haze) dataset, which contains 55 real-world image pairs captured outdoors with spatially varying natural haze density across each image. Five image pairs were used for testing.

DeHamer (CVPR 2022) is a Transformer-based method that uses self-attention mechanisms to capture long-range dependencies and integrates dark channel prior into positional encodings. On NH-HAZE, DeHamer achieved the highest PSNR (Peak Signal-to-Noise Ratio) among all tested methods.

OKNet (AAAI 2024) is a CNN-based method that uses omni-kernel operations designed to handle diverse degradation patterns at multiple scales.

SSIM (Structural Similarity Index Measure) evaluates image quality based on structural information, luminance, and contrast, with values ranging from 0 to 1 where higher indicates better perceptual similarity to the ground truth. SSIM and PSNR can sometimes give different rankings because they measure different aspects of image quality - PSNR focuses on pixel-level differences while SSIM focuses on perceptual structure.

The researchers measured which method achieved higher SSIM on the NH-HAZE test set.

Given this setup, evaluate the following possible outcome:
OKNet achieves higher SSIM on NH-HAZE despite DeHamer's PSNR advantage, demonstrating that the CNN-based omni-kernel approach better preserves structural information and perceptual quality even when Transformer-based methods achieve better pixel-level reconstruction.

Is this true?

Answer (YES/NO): YES